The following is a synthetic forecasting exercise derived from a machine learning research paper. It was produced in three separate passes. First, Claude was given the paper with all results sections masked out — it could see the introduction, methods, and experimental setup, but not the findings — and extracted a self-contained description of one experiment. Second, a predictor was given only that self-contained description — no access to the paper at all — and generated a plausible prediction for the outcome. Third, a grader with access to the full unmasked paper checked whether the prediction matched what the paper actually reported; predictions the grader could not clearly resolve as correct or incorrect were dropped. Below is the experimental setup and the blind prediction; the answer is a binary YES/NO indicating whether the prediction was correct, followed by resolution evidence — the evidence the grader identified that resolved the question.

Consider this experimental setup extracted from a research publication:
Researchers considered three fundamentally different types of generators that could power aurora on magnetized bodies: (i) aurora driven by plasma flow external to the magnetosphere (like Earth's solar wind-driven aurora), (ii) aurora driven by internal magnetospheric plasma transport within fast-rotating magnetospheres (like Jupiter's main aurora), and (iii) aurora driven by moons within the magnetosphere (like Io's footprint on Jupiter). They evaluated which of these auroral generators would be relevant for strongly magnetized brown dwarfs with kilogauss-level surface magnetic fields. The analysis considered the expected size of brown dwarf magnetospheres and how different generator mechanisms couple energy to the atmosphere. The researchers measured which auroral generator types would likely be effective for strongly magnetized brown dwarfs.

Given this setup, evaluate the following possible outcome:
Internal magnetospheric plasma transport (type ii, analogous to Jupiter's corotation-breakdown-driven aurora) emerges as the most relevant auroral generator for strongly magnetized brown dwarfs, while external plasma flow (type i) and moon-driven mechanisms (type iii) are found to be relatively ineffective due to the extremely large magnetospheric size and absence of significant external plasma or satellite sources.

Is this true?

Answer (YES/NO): NO